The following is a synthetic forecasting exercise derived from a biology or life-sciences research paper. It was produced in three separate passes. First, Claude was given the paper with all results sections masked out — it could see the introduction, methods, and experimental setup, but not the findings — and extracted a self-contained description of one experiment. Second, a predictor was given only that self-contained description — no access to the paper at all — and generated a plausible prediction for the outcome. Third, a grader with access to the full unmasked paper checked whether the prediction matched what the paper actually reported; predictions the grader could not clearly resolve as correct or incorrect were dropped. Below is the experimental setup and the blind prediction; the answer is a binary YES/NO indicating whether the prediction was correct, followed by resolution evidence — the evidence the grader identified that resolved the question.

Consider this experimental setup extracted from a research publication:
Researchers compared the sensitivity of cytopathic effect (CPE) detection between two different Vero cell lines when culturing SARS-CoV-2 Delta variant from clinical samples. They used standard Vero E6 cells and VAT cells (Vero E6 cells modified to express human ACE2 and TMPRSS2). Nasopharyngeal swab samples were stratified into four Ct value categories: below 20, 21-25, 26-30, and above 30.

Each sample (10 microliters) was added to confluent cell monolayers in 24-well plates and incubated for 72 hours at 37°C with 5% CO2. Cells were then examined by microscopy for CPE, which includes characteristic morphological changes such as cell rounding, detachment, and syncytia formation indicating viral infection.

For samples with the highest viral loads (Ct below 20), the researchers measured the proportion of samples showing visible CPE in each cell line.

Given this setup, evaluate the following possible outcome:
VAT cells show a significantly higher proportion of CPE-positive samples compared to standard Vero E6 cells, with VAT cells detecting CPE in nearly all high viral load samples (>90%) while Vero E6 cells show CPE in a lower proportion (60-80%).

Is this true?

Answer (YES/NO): NO